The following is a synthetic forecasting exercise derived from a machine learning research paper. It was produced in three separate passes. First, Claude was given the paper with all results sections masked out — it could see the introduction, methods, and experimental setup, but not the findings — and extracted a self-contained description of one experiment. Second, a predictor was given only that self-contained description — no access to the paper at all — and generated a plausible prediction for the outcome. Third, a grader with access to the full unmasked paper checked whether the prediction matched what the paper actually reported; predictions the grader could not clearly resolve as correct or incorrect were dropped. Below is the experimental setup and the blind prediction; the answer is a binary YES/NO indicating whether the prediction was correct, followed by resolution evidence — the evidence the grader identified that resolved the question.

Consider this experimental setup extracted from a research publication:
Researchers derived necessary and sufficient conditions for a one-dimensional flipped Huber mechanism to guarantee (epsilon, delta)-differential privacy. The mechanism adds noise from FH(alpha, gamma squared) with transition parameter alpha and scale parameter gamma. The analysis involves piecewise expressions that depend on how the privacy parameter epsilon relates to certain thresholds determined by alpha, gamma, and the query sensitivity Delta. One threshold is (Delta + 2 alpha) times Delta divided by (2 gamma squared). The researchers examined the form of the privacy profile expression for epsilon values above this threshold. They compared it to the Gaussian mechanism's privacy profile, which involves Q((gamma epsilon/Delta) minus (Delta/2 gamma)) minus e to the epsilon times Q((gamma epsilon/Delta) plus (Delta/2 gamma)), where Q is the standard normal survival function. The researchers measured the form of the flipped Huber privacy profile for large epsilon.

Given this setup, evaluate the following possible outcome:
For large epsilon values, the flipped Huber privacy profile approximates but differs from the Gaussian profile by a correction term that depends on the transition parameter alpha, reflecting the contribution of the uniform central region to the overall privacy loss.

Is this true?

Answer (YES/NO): NO